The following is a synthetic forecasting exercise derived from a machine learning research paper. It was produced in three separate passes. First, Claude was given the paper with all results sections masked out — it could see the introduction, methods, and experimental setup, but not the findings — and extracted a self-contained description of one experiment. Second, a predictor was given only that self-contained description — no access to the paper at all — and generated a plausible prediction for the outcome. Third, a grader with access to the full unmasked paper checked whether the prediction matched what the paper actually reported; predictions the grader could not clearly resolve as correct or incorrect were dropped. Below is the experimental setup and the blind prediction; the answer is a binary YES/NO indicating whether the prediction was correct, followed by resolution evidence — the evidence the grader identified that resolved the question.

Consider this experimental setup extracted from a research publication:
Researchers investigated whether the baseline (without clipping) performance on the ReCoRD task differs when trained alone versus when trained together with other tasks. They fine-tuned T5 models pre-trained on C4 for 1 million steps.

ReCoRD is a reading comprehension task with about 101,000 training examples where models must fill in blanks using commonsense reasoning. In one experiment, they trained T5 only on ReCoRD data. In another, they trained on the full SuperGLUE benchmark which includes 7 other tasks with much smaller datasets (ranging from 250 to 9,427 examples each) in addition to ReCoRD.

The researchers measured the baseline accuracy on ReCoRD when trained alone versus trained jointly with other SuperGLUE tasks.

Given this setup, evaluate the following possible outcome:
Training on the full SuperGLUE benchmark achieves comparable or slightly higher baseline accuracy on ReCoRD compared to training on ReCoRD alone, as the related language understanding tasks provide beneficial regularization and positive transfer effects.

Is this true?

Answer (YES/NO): NO